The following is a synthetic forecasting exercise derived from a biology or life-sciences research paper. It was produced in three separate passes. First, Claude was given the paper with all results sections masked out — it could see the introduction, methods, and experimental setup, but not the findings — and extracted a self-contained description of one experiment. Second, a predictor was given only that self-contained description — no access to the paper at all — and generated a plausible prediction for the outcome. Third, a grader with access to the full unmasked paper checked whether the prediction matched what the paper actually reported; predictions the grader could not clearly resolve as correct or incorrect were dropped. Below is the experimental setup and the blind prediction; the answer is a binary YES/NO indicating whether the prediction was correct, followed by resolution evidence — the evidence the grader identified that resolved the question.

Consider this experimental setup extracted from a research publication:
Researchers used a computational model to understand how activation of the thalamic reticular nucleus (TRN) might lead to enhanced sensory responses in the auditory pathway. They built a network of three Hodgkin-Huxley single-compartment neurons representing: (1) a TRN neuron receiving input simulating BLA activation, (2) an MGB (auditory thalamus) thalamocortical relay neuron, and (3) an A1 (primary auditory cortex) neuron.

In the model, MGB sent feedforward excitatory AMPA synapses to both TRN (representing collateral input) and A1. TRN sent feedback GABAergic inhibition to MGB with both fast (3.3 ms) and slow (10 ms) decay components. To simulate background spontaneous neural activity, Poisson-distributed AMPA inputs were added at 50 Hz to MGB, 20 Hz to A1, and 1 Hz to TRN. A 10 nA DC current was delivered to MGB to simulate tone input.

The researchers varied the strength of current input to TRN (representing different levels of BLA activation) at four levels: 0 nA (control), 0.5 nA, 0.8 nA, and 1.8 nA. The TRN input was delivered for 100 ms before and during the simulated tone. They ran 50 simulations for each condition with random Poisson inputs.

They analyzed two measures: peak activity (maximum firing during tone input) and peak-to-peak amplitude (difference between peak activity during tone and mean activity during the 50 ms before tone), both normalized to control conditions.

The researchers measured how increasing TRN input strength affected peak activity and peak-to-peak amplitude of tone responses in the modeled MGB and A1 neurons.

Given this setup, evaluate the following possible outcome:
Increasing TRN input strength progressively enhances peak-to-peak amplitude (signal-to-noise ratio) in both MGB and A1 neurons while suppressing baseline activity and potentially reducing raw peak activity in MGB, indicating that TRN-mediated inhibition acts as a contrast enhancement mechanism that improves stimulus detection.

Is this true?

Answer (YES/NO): NO